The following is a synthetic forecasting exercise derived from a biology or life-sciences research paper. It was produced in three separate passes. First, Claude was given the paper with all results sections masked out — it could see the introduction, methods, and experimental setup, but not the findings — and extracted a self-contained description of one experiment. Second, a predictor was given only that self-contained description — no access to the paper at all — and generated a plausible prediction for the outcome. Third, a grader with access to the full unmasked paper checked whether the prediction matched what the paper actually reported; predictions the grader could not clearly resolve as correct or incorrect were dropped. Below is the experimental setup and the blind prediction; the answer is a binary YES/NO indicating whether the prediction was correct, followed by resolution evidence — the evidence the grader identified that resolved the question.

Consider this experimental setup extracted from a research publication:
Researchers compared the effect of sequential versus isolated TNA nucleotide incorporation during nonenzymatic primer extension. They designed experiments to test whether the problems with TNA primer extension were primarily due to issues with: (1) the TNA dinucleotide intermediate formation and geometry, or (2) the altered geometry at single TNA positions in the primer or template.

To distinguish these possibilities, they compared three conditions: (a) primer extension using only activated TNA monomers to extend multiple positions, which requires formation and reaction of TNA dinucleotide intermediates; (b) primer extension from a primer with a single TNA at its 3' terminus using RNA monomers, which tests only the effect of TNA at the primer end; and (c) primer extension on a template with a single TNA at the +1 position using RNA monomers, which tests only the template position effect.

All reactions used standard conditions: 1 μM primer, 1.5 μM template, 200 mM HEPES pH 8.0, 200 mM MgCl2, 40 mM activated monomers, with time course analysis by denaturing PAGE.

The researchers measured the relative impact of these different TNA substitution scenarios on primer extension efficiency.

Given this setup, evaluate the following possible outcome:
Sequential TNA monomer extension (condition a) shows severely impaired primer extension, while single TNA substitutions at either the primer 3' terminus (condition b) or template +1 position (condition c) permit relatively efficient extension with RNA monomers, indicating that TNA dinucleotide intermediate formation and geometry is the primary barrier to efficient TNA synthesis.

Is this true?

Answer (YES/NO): YES